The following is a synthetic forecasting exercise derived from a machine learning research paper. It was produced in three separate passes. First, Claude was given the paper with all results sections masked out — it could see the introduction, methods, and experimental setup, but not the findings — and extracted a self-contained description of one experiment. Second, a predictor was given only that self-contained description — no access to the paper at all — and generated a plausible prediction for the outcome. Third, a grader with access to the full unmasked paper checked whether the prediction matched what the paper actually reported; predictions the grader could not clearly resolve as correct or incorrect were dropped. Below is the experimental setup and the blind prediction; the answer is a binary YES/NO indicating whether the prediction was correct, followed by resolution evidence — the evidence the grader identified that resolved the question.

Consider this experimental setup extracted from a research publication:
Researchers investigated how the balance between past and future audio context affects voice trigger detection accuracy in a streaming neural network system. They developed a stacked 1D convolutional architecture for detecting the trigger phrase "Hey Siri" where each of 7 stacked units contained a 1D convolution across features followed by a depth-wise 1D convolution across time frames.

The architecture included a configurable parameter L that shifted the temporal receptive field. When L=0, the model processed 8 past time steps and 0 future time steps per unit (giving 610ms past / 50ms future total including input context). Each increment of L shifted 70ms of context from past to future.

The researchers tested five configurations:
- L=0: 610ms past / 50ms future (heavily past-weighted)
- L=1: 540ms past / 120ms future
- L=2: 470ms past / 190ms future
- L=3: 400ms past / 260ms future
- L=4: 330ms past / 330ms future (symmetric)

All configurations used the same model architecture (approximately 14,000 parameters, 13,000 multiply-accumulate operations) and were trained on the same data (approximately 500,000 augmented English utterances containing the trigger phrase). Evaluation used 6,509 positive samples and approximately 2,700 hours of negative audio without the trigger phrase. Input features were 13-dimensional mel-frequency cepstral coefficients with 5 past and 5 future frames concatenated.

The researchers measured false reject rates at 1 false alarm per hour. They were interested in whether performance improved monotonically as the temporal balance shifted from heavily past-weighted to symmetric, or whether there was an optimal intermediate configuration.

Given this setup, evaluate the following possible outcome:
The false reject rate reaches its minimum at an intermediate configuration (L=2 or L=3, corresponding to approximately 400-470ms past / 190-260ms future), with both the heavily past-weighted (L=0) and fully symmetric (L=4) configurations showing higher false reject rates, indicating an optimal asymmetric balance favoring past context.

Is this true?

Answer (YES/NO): NO